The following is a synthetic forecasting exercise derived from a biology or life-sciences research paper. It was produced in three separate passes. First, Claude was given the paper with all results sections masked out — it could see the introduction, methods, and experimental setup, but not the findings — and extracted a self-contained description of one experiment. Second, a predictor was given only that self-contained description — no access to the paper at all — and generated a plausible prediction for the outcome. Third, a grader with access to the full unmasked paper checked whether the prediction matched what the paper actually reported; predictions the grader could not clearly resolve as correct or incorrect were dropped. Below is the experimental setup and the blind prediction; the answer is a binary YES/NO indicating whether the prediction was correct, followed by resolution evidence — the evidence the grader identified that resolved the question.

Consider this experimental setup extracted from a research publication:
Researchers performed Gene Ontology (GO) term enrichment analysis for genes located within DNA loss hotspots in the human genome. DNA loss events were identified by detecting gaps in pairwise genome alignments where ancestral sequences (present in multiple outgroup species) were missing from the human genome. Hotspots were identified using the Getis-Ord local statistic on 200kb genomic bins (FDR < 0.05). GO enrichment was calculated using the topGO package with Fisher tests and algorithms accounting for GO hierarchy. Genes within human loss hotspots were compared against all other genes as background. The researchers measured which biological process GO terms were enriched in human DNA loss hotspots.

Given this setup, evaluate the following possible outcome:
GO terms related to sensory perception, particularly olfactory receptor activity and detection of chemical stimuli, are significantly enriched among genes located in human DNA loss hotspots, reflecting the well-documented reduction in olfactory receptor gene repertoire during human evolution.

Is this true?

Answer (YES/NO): NO